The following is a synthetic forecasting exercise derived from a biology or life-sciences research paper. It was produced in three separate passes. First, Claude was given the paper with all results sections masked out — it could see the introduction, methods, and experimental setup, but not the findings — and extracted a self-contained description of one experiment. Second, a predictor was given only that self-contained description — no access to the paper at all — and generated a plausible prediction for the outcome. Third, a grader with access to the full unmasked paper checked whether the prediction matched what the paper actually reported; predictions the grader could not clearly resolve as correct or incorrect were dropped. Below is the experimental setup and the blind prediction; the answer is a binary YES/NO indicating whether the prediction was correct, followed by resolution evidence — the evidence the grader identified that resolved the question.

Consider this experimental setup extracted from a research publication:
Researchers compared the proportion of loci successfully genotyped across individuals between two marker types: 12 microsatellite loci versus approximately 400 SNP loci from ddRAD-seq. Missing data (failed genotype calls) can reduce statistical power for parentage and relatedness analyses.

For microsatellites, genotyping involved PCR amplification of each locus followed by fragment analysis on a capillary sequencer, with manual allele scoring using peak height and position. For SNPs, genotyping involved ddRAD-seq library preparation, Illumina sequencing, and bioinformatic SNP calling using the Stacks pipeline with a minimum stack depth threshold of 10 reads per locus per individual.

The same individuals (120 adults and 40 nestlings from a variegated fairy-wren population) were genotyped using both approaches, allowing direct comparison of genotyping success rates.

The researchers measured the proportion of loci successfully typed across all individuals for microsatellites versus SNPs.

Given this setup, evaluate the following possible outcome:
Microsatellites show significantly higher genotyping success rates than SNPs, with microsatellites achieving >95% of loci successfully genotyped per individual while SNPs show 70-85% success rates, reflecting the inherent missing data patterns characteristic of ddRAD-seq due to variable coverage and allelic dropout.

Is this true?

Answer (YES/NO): NO